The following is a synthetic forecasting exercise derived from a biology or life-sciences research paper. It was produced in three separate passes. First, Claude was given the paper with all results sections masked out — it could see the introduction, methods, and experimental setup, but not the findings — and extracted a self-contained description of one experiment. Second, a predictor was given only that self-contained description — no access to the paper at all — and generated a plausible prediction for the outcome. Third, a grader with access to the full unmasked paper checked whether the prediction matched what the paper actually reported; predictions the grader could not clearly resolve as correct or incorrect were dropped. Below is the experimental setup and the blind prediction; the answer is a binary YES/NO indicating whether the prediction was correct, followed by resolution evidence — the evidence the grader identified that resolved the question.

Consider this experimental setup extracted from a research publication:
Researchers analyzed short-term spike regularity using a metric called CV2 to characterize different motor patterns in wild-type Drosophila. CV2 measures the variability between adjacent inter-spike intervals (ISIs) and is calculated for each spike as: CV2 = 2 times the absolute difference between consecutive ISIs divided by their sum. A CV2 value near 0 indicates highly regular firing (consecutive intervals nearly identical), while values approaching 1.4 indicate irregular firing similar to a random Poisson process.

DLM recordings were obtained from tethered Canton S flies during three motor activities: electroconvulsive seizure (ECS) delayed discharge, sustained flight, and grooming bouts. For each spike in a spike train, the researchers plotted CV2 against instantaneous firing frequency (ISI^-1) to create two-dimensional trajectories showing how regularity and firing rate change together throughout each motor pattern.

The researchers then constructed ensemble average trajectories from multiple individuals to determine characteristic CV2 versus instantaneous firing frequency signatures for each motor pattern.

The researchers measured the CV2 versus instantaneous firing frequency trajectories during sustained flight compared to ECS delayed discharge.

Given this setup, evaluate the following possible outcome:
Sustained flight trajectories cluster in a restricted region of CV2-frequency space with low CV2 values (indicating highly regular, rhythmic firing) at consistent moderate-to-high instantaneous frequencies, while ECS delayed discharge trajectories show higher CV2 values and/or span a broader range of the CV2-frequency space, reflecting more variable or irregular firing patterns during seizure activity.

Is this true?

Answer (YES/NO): YES